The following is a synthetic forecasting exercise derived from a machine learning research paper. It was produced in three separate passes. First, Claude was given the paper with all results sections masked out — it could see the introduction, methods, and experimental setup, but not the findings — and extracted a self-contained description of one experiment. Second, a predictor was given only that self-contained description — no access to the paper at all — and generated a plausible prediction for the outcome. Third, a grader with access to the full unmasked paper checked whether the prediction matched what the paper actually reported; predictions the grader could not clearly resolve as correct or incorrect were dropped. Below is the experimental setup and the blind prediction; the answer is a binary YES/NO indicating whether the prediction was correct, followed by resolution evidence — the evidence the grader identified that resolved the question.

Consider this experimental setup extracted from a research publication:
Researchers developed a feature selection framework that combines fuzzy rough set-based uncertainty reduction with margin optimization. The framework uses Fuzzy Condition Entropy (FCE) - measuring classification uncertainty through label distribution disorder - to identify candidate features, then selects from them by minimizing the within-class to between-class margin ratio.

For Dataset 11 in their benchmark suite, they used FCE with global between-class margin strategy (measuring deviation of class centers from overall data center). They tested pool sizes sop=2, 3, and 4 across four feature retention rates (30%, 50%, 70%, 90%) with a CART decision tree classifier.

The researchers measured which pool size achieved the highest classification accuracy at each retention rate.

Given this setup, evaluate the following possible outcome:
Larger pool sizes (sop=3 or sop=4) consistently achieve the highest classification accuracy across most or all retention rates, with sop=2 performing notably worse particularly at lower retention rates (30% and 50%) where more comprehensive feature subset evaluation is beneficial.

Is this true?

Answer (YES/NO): YES